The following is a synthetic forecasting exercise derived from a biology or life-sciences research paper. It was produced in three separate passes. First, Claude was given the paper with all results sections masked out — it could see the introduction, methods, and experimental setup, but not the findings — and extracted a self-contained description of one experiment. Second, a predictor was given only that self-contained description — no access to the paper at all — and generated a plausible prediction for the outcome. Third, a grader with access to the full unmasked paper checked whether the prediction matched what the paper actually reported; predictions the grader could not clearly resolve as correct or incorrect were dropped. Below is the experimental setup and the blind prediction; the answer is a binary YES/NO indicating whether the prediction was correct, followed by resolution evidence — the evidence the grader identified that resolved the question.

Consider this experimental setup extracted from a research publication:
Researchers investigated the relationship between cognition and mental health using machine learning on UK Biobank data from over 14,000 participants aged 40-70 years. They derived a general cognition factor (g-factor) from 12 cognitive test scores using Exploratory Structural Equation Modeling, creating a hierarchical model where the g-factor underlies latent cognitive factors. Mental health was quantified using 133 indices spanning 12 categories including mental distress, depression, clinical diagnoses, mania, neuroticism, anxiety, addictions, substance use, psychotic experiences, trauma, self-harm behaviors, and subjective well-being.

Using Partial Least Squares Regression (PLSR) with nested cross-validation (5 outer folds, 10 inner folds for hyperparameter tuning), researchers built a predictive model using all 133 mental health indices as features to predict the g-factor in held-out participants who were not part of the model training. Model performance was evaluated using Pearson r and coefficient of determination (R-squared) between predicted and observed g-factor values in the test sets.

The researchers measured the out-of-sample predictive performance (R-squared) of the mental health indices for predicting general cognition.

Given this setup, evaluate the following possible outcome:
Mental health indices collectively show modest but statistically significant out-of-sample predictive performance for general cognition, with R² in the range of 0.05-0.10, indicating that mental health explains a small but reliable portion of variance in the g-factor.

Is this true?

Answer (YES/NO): YES